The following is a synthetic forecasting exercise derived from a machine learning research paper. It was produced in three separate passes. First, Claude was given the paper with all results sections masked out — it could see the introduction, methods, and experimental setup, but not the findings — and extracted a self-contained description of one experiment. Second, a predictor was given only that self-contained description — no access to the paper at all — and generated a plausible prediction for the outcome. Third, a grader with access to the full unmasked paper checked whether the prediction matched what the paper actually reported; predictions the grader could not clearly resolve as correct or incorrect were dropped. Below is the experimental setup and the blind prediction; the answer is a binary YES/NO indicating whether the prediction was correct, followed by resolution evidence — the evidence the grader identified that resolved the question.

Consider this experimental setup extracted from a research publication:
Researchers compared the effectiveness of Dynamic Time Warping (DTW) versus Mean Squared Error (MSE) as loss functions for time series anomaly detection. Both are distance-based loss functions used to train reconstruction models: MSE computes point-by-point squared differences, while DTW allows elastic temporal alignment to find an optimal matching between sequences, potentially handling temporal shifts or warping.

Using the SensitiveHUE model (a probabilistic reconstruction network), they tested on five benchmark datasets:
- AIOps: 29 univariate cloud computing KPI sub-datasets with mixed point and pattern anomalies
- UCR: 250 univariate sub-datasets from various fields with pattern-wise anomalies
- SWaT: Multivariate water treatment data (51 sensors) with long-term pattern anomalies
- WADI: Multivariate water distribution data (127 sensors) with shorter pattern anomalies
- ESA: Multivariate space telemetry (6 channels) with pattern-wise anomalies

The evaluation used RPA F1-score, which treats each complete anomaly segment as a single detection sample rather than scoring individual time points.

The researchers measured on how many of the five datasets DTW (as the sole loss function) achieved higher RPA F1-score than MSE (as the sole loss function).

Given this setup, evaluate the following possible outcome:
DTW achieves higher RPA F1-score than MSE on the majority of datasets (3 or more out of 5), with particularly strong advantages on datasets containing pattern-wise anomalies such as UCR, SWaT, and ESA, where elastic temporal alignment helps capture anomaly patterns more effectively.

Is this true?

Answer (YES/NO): NO